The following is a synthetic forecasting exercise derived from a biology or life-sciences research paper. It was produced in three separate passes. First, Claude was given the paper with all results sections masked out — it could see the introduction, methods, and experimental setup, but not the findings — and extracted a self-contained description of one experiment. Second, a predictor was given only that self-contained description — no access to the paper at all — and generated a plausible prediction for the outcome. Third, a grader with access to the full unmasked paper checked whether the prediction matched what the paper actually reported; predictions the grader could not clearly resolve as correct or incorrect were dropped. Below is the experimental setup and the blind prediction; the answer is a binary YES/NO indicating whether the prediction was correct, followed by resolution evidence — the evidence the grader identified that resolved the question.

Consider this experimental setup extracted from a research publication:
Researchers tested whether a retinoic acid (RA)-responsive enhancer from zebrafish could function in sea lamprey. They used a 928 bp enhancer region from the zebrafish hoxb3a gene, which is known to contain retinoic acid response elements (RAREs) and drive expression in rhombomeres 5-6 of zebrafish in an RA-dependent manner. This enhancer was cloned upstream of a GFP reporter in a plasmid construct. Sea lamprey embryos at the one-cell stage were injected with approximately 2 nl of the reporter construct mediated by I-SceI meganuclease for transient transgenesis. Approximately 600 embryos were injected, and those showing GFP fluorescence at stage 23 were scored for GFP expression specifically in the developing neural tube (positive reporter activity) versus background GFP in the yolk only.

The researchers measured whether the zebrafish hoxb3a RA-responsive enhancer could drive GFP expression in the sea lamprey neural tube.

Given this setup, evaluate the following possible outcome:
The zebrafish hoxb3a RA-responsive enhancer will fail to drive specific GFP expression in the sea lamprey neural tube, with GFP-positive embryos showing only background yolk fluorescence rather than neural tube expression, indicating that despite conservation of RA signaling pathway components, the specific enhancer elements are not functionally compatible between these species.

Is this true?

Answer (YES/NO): NO